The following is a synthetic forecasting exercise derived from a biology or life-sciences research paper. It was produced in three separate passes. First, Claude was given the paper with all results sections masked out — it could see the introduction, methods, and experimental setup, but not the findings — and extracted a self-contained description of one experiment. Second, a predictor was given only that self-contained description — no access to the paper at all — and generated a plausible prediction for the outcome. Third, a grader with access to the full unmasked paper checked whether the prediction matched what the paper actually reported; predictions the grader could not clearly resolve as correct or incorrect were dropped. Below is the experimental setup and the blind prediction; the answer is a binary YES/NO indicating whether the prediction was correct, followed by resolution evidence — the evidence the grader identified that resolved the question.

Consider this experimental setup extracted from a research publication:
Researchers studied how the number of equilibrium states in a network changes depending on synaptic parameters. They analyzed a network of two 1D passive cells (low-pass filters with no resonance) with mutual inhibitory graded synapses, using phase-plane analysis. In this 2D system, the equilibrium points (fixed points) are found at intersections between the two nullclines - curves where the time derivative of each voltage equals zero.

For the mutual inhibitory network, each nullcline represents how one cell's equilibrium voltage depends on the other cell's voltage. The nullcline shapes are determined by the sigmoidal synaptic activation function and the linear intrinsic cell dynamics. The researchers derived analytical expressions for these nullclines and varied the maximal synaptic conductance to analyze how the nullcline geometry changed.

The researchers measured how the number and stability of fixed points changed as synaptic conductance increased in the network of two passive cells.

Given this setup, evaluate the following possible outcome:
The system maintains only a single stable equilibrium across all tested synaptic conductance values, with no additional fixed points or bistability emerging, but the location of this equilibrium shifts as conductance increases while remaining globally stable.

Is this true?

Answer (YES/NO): NO